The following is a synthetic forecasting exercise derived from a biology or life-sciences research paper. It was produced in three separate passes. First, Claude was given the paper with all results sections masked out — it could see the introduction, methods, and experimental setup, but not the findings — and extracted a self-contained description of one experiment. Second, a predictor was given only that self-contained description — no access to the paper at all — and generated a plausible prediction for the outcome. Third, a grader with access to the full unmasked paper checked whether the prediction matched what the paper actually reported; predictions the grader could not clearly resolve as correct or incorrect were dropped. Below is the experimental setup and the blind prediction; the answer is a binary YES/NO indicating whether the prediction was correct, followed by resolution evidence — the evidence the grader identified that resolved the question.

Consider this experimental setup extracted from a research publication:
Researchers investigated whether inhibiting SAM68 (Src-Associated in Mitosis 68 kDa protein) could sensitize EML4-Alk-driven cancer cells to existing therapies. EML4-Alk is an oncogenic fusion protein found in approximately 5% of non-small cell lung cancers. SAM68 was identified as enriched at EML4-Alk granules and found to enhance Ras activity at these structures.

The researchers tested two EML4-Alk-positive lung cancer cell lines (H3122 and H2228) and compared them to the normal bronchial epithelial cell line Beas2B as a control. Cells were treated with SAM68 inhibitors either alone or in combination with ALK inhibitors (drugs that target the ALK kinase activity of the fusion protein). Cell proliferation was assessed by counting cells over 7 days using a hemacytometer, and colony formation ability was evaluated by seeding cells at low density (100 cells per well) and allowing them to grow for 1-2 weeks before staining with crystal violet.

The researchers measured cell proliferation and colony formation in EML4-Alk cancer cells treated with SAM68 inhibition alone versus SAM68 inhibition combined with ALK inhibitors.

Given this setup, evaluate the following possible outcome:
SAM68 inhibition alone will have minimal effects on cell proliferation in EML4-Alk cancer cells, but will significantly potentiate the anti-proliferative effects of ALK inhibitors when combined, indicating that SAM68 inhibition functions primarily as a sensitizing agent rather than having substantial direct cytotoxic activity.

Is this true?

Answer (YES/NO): YES